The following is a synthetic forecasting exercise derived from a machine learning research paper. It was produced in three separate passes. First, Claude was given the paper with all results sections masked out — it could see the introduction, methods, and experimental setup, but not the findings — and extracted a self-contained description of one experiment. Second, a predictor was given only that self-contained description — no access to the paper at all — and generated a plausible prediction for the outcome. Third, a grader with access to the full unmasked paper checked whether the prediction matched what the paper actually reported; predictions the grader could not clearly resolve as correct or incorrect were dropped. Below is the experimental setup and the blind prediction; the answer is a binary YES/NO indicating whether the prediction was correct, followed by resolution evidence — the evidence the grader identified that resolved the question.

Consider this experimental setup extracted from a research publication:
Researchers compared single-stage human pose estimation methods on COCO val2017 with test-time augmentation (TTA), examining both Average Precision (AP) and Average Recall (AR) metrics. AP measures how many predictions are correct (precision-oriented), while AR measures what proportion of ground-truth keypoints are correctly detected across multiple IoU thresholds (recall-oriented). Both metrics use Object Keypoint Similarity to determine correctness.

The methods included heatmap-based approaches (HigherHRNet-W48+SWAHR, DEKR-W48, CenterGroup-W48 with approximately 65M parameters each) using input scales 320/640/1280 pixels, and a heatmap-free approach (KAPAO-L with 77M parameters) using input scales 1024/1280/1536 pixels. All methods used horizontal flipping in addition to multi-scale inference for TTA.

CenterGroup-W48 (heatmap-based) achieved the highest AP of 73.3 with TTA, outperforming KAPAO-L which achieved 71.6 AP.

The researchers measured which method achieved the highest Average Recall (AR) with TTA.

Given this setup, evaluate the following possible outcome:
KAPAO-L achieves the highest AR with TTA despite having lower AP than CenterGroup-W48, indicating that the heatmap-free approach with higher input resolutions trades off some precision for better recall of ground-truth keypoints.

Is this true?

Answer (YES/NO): YES